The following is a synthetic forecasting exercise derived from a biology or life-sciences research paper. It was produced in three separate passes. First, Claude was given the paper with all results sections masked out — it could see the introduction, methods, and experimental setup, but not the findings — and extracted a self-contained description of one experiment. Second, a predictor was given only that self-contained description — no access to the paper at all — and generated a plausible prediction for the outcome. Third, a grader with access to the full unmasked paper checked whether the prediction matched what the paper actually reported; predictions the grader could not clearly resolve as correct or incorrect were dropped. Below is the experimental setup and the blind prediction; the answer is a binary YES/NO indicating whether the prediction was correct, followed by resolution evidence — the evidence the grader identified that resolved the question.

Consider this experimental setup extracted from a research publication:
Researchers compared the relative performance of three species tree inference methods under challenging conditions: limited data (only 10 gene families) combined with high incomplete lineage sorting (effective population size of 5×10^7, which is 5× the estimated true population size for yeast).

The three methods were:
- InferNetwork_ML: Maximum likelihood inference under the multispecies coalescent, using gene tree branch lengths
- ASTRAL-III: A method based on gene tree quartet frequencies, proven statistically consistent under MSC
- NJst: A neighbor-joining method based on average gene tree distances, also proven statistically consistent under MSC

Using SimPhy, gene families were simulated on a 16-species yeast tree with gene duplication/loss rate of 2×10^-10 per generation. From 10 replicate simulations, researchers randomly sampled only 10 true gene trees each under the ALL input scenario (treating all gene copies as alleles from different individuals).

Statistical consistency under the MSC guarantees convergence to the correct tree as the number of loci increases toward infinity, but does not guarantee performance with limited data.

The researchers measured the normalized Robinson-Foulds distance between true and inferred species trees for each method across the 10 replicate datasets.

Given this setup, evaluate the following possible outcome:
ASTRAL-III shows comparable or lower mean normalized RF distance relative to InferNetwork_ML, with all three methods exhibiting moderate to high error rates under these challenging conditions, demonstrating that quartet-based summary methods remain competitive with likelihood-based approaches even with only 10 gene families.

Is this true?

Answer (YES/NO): NO